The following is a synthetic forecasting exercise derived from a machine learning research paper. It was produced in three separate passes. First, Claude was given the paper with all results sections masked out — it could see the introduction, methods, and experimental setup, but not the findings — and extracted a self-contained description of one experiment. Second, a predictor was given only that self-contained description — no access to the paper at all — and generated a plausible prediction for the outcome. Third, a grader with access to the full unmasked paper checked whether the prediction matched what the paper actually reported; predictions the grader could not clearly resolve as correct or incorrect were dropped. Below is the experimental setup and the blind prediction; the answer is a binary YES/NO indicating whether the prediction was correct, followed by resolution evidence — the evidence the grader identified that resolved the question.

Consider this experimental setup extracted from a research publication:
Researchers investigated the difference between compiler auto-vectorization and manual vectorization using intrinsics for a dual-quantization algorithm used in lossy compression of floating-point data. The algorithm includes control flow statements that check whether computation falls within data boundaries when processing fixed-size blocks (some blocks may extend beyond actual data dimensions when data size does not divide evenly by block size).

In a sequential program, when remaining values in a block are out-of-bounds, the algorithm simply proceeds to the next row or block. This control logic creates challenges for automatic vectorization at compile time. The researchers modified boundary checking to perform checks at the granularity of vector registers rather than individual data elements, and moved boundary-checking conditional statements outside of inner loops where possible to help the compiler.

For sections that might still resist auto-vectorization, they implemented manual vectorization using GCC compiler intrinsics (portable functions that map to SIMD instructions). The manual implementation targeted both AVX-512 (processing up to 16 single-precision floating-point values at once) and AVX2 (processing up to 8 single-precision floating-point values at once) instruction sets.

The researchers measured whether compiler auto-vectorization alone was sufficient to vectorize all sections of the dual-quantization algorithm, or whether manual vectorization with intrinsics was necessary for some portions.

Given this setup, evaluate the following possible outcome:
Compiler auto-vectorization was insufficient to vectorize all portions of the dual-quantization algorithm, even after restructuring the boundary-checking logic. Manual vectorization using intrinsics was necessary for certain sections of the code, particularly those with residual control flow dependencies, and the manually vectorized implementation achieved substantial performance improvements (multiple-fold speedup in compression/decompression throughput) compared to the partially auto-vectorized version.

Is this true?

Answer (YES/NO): YES